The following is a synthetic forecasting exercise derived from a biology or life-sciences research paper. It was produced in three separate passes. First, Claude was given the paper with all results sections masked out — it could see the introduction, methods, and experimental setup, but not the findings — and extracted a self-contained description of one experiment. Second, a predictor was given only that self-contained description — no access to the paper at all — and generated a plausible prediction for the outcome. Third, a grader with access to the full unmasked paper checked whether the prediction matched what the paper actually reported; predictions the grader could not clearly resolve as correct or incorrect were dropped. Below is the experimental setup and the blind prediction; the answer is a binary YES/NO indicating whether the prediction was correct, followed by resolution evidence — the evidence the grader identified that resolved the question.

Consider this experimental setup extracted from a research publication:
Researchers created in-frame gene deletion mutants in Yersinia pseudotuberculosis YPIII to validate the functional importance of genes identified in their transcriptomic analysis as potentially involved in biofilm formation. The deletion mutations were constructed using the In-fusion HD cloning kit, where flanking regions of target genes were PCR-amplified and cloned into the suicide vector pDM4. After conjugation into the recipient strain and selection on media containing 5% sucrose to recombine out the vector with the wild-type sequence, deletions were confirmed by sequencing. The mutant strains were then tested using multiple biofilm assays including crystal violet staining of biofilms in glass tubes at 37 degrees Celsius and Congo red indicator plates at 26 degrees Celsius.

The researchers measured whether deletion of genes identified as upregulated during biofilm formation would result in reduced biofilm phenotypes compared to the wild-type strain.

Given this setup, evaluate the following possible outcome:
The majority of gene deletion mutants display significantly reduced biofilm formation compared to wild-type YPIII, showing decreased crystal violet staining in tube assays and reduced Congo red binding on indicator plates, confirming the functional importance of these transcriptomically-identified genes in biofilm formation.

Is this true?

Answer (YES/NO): NO